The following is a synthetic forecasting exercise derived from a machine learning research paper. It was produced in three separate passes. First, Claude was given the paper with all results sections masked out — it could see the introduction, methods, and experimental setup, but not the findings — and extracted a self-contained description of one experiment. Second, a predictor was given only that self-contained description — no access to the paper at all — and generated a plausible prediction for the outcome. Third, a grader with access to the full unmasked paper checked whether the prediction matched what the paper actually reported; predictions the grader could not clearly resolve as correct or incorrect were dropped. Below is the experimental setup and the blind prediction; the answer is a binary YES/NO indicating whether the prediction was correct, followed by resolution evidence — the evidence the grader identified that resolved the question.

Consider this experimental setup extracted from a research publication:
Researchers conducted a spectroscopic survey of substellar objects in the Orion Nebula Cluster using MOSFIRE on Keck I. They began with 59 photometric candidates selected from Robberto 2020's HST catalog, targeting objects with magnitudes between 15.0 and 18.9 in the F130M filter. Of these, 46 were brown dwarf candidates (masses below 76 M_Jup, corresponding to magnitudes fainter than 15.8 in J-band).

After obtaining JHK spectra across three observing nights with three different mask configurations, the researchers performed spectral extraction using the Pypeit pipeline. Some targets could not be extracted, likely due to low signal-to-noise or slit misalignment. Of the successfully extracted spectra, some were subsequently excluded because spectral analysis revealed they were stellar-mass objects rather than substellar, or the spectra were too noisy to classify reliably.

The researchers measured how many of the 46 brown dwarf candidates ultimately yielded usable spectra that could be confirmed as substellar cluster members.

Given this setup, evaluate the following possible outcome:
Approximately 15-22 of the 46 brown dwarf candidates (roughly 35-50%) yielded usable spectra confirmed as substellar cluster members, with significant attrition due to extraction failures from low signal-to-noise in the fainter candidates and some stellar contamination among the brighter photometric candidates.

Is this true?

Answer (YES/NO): NO